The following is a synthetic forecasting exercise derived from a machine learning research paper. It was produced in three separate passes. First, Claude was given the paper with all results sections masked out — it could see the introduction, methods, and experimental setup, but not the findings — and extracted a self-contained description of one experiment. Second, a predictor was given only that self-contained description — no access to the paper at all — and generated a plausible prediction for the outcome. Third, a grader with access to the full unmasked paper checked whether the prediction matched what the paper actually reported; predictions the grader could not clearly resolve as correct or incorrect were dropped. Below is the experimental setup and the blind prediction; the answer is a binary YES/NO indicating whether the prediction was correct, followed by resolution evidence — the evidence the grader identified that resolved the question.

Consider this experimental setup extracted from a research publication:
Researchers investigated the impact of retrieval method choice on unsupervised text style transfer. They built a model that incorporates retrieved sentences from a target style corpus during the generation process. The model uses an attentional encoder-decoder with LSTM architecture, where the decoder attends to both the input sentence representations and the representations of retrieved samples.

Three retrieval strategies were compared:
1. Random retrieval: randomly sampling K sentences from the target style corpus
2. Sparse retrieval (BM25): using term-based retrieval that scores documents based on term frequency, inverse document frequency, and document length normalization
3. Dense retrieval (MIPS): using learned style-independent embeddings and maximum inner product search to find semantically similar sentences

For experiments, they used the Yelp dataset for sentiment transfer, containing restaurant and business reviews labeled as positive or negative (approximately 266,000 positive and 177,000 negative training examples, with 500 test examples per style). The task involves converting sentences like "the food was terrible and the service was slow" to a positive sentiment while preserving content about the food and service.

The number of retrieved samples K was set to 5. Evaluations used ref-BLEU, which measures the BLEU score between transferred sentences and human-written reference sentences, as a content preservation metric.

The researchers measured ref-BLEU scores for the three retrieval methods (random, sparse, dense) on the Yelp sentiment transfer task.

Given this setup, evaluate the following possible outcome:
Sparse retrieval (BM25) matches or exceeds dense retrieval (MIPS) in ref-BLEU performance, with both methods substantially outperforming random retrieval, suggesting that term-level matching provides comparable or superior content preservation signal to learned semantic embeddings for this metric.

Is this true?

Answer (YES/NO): NO